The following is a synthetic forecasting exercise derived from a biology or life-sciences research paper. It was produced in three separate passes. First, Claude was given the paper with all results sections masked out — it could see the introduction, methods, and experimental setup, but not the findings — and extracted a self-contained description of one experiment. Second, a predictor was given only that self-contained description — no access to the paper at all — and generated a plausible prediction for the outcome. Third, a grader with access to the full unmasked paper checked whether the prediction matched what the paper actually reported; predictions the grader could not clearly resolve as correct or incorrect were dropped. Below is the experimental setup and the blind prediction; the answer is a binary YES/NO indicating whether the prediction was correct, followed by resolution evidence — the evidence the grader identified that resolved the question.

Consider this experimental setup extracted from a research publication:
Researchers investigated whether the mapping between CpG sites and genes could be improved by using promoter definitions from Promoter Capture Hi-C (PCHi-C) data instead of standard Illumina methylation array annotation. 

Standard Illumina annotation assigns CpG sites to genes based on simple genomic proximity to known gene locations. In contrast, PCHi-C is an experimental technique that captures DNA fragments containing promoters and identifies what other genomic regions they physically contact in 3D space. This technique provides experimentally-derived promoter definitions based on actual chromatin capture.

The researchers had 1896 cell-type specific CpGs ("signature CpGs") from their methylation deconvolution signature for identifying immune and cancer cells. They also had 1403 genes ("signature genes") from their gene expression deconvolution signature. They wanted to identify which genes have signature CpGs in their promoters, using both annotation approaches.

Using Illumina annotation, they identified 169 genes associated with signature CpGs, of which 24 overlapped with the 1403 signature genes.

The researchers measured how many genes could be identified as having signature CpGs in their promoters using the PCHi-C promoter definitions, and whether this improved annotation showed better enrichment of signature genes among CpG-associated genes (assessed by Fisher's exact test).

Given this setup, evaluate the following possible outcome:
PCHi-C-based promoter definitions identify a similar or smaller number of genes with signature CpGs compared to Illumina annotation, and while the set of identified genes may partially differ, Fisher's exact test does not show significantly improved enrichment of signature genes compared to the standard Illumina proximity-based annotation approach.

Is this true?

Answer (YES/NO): NO